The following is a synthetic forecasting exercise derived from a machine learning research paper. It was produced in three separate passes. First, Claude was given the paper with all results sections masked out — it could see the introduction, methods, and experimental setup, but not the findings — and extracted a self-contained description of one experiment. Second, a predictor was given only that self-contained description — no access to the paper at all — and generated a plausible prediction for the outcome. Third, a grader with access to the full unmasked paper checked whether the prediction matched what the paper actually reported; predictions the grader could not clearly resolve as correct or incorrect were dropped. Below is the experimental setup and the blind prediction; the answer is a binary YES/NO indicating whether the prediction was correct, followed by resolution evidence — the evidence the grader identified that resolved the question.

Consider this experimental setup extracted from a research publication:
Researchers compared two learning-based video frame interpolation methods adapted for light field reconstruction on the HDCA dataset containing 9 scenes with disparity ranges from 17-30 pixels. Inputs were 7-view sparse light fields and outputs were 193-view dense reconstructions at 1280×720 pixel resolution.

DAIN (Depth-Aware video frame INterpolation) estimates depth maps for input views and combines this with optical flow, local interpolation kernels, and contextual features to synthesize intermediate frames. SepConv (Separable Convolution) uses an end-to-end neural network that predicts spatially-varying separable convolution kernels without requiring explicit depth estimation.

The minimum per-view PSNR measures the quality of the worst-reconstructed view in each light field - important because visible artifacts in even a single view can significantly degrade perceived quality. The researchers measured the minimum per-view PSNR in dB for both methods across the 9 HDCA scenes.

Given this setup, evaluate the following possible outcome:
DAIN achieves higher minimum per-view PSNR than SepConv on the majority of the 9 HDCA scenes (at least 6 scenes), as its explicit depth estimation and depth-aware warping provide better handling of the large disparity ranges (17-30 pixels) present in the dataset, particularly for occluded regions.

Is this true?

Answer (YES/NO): YES